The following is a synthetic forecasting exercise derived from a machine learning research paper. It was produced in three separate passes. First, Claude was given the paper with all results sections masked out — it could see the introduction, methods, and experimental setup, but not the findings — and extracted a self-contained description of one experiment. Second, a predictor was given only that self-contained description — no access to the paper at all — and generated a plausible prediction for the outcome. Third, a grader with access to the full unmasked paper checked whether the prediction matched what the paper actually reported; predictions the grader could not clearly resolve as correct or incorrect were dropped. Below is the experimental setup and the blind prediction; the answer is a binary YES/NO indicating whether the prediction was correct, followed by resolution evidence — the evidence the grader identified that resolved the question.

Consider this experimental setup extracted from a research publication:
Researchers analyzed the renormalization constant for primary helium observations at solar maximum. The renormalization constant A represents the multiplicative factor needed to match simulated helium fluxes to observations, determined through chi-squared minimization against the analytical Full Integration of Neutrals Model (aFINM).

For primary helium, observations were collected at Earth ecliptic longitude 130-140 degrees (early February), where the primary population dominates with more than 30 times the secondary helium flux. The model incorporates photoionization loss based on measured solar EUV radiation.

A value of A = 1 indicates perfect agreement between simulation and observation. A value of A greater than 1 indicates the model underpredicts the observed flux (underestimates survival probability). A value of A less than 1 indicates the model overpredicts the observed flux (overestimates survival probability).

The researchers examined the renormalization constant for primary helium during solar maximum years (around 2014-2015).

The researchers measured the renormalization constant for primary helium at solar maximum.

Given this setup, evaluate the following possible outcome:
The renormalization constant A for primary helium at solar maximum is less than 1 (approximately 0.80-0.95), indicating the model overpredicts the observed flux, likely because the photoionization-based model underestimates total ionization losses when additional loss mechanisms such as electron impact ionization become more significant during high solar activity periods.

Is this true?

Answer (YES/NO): NO